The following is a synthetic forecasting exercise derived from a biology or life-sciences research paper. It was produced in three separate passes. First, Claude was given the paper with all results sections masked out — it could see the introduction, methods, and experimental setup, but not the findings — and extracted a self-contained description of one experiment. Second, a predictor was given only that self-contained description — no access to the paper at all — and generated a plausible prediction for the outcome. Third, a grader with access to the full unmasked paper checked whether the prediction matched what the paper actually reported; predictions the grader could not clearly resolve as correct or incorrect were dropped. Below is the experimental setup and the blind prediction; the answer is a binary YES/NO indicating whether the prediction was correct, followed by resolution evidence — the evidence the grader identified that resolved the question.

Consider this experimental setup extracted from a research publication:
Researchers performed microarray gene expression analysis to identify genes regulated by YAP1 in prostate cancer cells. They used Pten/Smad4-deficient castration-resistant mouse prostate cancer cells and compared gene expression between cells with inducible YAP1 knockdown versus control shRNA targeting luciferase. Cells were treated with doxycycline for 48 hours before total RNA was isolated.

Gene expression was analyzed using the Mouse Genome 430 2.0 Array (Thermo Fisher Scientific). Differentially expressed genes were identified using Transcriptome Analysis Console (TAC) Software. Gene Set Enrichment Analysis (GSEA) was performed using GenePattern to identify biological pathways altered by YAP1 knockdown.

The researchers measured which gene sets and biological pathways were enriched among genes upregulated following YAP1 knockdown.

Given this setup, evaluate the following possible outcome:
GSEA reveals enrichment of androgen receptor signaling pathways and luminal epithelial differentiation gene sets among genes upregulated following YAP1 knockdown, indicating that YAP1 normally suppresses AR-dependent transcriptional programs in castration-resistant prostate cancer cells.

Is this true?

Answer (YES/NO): NO